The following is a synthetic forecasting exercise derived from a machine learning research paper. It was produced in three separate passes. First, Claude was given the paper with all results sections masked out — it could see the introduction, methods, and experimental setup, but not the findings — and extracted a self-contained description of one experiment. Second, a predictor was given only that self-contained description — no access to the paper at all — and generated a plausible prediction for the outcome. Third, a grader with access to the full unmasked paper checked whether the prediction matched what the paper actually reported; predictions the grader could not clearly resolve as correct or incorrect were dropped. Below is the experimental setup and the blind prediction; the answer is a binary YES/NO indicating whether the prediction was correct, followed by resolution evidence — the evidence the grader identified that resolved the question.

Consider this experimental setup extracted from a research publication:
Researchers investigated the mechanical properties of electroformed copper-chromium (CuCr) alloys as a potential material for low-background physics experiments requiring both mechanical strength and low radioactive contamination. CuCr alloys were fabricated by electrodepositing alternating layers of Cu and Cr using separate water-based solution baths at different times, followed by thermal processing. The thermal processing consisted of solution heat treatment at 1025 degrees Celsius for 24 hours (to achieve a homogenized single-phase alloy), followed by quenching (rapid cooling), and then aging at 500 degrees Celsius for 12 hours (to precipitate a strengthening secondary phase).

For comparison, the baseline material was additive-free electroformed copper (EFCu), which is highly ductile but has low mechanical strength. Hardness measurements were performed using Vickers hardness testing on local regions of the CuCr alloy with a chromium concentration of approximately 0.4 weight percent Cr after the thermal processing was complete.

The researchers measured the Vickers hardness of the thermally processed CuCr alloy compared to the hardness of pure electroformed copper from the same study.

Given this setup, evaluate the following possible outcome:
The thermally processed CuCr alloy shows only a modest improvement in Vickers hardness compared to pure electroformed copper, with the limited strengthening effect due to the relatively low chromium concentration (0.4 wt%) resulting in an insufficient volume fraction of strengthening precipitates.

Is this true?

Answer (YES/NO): NO